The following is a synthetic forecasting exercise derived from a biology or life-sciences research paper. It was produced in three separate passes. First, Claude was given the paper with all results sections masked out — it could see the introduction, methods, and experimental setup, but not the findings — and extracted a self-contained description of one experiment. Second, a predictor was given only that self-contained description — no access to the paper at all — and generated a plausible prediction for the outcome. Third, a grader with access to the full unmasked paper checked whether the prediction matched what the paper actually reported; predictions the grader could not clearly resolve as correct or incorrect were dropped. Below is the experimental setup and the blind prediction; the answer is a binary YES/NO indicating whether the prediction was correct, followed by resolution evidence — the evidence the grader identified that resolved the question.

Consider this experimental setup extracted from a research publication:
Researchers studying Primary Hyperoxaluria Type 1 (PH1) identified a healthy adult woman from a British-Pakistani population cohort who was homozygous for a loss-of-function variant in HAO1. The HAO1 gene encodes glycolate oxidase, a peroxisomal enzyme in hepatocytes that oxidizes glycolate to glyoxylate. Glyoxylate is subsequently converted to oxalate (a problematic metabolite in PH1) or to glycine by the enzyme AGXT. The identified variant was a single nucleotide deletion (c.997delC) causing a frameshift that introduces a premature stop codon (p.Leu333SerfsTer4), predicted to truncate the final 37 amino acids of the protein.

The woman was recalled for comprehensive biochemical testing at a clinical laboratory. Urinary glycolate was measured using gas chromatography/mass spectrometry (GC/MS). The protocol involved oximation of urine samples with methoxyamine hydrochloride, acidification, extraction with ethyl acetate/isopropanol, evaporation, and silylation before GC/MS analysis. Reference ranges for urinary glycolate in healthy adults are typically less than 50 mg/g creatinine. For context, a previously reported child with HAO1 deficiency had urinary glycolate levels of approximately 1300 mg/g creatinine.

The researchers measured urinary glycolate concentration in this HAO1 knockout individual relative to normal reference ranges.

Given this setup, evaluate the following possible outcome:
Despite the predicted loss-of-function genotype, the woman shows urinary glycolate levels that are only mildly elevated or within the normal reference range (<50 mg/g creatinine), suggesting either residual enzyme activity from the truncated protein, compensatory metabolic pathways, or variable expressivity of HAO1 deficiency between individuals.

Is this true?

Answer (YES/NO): NO